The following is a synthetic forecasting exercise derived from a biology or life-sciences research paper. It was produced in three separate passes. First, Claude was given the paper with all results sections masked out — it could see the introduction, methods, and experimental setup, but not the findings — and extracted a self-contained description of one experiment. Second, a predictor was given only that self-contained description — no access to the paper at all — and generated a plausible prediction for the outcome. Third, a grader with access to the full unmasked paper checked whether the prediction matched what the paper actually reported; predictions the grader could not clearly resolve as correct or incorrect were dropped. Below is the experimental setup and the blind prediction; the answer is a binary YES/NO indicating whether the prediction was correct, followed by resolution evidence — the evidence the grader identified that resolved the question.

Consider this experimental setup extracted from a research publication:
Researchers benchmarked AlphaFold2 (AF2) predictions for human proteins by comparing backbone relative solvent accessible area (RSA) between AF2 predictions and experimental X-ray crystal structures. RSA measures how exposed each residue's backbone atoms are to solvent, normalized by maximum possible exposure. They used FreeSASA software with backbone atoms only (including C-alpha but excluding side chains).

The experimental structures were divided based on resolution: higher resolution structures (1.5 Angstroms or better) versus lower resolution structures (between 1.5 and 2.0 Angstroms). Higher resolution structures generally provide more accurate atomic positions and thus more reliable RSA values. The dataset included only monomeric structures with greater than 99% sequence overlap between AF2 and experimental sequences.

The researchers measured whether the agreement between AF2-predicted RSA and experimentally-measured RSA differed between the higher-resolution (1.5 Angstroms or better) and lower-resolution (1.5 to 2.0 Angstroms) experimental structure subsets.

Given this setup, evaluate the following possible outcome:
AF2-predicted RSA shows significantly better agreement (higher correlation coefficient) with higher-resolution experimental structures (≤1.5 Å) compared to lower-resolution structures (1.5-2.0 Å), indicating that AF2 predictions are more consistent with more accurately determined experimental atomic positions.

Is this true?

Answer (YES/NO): NO